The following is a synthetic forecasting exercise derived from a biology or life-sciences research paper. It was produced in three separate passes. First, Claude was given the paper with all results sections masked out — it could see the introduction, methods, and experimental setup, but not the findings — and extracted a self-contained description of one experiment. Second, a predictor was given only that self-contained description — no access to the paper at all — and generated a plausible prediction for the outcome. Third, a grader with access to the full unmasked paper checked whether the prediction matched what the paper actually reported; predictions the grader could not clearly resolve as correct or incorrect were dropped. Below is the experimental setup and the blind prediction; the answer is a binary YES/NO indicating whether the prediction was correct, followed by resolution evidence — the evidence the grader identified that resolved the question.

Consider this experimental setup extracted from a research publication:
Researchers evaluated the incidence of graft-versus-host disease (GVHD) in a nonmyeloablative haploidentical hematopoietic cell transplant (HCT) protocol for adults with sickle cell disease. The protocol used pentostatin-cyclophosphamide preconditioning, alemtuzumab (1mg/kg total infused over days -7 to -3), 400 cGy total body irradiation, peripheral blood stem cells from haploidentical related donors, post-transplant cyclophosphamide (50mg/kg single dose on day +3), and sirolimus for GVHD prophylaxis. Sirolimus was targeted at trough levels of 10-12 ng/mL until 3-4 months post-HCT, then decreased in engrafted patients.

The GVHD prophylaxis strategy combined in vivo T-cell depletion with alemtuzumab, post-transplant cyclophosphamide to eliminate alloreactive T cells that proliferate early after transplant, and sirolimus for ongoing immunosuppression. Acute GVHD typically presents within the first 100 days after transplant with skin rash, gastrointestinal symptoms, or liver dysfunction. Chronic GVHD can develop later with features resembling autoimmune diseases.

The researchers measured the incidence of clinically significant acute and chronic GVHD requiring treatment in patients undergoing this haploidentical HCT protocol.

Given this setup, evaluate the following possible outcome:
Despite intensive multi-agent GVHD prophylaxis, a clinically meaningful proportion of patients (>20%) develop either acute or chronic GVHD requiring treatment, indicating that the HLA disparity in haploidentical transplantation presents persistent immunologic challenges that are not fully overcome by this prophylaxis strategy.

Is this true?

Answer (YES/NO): NO